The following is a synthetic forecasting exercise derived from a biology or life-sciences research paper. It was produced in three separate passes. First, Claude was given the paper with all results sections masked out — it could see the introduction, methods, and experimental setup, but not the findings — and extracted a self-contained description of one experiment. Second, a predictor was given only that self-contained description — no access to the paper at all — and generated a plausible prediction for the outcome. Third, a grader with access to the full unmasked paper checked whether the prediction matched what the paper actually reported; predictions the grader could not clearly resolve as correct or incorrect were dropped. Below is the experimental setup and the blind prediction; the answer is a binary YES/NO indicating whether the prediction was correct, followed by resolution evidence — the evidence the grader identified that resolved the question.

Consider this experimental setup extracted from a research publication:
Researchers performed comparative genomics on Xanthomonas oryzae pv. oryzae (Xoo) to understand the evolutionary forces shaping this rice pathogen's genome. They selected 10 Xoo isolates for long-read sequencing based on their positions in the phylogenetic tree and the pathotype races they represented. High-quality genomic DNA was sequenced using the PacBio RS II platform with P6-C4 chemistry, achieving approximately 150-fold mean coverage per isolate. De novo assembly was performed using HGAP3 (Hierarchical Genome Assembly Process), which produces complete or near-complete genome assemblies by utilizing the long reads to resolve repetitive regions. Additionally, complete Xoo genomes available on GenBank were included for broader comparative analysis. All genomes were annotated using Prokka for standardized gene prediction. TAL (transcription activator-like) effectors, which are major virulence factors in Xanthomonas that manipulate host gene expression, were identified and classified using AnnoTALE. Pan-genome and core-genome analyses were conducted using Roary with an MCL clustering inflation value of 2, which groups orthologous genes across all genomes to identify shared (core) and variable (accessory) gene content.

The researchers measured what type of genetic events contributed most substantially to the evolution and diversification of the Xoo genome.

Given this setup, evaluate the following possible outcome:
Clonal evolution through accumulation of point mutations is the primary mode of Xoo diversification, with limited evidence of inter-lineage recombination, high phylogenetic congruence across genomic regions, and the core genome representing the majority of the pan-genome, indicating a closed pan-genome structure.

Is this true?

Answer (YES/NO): NO